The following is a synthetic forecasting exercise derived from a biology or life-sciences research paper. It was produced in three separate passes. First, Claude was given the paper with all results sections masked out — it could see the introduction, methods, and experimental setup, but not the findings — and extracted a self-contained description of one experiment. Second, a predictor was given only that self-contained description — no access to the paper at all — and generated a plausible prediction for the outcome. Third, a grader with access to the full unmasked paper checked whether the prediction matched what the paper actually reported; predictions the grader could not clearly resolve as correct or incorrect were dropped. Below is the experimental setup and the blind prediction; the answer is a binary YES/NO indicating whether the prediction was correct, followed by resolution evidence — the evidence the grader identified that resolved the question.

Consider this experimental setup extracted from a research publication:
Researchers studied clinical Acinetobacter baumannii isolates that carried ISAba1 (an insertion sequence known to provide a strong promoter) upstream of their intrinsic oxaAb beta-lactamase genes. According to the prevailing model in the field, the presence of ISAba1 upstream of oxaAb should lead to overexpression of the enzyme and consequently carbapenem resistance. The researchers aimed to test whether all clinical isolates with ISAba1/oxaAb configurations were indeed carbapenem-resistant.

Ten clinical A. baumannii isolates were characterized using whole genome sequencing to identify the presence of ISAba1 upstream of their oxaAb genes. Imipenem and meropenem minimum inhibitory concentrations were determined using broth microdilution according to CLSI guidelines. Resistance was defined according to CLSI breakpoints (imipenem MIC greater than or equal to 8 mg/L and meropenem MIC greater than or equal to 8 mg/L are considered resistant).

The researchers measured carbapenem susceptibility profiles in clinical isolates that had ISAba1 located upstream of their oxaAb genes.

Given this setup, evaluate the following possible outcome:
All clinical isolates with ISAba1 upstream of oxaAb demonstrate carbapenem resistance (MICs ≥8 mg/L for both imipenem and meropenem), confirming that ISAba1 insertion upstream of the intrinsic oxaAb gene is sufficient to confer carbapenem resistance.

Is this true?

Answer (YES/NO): NO